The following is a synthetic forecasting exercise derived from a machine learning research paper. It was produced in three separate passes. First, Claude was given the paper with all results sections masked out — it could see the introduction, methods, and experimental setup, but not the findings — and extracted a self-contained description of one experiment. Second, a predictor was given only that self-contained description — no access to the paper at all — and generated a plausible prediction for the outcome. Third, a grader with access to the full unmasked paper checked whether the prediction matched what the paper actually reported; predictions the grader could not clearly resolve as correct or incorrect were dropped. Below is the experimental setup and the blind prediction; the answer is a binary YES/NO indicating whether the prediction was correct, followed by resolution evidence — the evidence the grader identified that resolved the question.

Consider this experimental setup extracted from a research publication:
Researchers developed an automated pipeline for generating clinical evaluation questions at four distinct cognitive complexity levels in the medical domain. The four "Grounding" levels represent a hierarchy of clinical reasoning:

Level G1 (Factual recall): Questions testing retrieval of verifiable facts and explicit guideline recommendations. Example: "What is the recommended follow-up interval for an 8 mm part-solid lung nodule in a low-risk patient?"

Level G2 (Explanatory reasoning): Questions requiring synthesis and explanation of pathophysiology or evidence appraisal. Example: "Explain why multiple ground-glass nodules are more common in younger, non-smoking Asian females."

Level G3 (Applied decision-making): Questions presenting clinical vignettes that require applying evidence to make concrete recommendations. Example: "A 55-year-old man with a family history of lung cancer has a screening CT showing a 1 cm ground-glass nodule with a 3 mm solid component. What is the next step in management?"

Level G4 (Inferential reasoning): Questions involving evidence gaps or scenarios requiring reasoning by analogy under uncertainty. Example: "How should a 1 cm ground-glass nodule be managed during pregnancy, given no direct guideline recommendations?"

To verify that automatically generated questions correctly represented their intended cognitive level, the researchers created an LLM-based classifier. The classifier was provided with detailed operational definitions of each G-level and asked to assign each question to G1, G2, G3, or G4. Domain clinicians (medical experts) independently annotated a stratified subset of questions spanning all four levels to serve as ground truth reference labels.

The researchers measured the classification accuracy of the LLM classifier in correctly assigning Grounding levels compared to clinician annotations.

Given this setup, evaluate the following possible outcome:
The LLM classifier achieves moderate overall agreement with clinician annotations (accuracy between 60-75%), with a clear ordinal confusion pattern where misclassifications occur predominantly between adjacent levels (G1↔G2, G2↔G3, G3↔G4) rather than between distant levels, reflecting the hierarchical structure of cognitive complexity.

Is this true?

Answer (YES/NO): NO